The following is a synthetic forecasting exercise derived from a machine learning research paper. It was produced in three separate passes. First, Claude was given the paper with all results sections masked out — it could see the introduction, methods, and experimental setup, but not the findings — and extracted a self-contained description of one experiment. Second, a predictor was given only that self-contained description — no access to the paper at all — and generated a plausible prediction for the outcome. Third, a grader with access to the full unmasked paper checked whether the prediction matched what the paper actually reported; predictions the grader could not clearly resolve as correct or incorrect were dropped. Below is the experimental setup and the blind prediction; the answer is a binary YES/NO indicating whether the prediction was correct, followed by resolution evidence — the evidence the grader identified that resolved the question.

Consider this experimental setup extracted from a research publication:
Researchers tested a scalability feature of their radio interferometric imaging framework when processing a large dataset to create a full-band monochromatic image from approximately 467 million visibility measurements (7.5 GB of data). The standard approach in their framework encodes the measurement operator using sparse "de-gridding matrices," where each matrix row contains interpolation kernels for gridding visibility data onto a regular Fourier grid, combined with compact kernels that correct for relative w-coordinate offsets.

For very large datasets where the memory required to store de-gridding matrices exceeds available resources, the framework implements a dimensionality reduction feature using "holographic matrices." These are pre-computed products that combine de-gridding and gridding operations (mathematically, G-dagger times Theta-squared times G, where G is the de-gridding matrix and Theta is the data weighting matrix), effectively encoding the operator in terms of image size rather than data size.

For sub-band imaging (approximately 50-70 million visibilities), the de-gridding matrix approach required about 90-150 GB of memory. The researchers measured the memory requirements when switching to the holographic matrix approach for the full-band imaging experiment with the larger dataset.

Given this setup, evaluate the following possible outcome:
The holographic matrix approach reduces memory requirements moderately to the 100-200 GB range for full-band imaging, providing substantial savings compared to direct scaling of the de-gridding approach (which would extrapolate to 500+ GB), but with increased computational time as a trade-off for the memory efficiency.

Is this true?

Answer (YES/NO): NO